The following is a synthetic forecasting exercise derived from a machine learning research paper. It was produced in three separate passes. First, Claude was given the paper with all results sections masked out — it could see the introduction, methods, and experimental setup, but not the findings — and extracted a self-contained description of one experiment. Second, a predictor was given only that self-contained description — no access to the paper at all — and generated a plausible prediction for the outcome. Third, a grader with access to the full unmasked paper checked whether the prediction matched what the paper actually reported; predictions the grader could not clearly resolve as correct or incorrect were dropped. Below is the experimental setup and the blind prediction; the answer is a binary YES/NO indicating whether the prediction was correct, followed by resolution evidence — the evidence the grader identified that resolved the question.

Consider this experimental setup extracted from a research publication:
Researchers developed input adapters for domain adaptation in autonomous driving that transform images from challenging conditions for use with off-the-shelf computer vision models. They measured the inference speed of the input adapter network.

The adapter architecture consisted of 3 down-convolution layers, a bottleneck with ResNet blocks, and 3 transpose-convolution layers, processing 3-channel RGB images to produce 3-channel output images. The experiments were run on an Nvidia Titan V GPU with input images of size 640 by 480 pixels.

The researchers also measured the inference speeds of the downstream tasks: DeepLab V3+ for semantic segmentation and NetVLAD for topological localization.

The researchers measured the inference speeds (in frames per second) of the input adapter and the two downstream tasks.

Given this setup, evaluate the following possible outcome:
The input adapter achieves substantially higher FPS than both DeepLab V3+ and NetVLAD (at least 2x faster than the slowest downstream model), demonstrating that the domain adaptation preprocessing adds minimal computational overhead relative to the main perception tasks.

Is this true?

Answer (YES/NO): NO